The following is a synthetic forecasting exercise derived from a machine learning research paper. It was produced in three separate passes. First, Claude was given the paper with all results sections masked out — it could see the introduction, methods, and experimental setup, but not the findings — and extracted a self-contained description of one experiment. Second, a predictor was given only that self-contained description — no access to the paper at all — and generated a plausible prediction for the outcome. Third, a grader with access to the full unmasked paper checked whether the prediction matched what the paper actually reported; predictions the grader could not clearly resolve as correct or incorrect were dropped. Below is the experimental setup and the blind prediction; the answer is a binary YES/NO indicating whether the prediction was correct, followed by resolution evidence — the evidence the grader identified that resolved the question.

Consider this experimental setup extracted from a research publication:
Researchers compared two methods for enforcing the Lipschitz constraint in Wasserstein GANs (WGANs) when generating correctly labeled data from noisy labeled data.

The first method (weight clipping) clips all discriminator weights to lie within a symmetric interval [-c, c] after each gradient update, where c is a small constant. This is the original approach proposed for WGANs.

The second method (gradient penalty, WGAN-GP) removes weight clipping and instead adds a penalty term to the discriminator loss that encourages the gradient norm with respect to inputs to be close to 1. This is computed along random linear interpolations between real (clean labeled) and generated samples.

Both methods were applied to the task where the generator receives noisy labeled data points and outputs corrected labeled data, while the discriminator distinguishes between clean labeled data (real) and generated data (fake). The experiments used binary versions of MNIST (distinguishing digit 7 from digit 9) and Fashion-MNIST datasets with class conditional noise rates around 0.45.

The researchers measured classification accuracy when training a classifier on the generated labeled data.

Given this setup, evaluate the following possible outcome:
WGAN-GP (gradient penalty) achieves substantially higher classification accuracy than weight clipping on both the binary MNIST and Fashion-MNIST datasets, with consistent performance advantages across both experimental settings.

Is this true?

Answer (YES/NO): NO